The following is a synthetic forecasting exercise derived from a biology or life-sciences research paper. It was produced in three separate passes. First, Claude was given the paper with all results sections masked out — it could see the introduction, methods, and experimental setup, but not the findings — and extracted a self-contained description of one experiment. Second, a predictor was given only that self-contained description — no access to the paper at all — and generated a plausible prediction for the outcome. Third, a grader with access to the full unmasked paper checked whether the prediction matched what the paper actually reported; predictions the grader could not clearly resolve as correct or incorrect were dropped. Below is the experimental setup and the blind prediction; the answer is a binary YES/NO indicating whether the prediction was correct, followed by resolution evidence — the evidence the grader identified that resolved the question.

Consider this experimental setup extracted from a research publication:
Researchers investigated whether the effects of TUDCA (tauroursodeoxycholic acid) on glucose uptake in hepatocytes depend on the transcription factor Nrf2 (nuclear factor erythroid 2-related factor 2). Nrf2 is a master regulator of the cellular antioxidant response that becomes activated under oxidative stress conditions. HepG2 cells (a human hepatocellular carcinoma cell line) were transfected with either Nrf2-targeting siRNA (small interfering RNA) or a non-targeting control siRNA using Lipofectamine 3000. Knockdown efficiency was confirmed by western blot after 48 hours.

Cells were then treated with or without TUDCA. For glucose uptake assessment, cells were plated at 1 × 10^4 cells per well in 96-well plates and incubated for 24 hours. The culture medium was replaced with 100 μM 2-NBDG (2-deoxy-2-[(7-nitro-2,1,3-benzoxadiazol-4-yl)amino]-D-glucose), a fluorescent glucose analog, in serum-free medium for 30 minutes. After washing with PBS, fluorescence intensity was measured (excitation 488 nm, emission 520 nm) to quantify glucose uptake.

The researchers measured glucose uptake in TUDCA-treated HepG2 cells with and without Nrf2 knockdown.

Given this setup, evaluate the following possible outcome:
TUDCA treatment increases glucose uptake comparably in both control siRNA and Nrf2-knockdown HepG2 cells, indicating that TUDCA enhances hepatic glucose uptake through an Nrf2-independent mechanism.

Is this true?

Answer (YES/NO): NO